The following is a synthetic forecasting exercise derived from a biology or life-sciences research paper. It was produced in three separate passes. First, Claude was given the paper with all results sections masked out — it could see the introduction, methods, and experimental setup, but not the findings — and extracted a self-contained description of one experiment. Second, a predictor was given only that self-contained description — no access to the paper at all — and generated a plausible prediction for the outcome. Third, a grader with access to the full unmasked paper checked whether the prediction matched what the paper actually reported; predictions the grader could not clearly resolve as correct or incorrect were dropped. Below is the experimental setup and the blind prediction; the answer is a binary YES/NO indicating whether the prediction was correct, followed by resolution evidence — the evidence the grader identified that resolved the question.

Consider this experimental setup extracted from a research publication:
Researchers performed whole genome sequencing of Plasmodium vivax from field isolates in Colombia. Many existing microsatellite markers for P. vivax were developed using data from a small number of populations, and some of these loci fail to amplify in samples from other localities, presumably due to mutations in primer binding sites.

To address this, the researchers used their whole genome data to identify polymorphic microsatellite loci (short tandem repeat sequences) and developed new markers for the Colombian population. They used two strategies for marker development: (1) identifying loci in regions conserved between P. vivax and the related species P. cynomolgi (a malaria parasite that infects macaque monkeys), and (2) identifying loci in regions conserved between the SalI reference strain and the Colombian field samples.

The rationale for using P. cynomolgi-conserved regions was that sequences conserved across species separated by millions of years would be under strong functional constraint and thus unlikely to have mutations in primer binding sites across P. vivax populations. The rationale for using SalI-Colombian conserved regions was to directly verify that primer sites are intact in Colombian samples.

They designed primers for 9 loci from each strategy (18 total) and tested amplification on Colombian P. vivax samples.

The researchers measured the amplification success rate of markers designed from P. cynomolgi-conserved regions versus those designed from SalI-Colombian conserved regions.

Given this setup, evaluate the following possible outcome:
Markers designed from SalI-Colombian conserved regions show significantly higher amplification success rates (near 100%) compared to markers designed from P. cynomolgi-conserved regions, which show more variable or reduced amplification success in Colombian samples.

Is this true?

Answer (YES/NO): NO